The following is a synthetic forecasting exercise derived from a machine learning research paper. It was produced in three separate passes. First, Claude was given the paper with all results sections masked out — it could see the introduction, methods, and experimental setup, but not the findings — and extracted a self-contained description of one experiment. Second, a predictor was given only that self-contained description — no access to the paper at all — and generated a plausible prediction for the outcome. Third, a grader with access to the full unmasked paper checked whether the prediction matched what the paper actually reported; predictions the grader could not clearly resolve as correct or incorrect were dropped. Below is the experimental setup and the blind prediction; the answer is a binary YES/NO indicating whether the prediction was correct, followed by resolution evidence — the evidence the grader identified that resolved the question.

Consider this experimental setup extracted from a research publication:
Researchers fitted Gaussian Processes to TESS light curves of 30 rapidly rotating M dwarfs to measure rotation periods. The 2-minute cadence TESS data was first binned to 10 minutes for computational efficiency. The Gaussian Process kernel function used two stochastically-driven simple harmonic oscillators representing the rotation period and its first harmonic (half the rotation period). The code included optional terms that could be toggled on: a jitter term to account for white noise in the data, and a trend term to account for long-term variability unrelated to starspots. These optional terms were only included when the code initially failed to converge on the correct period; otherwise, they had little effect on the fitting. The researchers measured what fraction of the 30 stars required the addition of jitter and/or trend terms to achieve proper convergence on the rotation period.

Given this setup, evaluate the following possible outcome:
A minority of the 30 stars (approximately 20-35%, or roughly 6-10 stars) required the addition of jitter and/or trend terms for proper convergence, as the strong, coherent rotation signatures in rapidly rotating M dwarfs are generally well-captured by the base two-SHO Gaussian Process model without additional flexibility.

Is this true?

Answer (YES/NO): YES